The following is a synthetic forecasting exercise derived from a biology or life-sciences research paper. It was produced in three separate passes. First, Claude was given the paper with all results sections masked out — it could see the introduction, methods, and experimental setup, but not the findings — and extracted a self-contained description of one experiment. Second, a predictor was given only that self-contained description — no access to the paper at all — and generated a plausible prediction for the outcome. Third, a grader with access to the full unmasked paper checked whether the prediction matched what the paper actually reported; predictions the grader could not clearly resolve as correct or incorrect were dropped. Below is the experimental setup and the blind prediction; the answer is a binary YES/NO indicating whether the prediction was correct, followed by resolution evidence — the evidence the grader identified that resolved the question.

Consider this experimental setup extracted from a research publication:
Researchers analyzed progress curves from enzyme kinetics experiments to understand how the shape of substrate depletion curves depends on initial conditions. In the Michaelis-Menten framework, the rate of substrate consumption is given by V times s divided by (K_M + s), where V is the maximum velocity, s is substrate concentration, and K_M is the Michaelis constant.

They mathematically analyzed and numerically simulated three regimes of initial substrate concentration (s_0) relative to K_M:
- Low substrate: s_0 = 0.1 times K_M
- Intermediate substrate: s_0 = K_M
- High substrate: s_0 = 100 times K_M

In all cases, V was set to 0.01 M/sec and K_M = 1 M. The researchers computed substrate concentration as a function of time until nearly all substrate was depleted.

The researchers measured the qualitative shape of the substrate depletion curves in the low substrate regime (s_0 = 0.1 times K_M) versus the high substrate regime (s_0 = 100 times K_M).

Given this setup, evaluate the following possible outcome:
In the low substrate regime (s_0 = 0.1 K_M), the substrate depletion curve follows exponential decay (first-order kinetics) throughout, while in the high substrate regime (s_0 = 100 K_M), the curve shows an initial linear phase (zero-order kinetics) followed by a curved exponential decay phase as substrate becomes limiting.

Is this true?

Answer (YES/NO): YES